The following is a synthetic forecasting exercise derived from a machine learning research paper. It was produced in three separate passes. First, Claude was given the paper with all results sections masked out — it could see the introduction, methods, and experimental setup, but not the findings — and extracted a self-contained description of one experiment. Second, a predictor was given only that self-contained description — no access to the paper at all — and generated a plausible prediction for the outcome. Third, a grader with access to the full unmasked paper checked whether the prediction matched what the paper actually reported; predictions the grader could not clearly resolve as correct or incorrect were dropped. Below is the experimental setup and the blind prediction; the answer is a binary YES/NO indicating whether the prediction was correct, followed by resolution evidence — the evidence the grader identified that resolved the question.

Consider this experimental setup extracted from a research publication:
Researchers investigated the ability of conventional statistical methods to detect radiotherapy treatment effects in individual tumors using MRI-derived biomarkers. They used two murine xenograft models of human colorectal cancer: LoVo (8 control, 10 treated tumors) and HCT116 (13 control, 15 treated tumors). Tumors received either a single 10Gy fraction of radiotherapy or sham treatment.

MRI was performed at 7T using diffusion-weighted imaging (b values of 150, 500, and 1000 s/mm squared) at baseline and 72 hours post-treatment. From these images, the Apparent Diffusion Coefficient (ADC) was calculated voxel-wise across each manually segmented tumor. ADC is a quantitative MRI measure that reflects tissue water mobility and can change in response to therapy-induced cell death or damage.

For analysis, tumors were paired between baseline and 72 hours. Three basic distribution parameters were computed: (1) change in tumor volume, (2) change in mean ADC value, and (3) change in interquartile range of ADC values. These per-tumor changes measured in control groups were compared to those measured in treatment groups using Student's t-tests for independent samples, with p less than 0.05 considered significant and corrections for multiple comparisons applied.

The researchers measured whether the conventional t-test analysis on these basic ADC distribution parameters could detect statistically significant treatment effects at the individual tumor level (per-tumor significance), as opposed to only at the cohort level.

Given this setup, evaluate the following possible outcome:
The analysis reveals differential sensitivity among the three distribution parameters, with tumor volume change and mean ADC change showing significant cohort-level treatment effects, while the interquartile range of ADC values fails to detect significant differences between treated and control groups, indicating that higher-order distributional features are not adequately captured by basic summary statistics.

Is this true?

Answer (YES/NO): NO